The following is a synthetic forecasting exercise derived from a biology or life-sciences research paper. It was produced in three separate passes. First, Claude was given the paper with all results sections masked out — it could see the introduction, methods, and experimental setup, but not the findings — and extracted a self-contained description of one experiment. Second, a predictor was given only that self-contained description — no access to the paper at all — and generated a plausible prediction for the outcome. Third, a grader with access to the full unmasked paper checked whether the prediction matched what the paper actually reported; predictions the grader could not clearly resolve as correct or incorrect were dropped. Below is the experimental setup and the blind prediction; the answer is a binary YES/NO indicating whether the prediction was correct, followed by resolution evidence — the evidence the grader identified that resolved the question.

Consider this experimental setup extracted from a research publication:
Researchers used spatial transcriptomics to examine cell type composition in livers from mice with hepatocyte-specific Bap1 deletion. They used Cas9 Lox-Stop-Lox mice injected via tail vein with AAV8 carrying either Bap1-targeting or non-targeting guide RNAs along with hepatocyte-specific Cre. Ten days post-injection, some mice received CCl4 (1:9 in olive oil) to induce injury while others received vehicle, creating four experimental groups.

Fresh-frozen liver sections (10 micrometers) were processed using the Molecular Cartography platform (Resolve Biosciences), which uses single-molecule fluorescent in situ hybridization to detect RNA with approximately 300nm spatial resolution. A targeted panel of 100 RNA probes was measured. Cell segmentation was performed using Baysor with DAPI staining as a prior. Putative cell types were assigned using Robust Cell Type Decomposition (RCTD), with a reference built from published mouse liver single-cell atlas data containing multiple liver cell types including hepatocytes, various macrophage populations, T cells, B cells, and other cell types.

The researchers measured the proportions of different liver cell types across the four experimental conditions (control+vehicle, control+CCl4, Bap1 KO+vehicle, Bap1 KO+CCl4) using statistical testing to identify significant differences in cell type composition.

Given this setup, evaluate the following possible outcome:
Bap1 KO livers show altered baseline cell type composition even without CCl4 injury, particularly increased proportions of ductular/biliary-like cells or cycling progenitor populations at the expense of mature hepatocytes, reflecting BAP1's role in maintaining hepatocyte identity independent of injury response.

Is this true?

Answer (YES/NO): NO